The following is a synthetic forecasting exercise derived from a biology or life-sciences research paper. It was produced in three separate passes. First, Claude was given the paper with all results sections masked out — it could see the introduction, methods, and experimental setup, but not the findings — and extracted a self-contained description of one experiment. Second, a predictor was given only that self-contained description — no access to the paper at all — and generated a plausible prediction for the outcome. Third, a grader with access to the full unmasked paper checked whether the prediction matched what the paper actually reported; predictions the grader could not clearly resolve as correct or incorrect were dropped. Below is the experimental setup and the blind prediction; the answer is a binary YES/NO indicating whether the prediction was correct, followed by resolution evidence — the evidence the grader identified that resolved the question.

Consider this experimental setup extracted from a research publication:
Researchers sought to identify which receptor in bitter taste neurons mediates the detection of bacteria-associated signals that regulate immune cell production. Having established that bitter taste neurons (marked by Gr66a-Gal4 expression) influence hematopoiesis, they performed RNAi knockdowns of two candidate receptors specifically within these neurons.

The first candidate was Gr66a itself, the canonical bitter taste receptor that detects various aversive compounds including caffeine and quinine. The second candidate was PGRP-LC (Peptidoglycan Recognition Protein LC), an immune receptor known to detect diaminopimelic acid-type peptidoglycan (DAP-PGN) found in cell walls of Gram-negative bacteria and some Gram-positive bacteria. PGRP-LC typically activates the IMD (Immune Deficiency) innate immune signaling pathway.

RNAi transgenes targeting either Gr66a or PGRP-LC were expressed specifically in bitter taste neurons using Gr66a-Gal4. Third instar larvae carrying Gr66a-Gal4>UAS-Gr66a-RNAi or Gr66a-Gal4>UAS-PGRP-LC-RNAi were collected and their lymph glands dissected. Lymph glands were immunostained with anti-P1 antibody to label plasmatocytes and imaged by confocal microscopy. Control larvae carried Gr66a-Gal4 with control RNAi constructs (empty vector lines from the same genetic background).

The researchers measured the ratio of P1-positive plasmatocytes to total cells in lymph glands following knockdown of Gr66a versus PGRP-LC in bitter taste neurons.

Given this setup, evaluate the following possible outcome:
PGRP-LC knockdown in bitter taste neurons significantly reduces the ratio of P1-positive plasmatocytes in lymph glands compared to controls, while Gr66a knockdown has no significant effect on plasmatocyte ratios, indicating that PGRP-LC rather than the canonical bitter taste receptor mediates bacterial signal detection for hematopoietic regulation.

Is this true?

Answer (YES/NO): YES